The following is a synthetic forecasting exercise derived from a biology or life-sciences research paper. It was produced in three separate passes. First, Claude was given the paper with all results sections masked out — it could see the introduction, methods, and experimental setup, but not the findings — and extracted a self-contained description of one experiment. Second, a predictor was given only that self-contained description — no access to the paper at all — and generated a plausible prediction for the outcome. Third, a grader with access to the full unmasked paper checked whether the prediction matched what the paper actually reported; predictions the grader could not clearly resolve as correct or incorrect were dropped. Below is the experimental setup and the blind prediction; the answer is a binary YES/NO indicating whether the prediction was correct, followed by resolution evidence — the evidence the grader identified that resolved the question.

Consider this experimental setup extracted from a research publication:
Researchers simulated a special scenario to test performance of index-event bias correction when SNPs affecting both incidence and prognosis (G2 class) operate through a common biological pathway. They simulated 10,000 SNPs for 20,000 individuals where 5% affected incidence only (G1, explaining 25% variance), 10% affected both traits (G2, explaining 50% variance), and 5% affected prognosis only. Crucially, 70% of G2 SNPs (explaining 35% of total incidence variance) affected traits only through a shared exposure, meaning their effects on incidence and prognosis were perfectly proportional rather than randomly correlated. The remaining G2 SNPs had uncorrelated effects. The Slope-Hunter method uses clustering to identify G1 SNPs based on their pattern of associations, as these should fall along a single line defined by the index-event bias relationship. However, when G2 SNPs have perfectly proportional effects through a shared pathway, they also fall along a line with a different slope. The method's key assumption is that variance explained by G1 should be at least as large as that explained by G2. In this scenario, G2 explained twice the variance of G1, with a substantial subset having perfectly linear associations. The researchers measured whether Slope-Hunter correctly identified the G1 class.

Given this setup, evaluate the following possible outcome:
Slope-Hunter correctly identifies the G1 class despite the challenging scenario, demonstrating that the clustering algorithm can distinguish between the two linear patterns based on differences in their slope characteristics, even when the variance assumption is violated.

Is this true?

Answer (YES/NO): NO